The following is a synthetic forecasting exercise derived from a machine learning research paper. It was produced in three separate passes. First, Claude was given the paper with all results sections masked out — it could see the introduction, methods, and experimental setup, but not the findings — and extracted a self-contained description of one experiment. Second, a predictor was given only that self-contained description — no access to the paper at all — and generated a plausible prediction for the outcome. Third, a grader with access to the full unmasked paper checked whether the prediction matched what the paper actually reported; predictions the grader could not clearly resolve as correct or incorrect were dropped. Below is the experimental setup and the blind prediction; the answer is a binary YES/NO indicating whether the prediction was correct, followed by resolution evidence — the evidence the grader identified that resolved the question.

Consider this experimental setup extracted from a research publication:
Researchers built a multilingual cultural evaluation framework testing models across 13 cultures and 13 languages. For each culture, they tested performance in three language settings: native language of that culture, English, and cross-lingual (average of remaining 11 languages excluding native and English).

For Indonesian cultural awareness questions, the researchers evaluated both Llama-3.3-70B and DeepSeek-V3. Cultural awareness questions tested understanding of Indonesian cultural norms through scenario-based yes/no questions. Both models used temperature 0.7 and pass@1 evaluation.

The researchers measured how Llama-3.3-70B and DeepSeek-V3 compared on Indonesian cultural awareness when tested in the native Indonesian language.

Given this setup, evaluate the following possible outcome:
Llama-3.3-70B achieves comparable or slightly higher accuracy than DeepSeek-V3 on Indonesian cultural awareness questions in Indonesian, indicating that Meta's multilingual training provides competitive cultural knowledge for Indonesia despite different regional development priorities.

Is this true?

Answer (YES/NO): NO